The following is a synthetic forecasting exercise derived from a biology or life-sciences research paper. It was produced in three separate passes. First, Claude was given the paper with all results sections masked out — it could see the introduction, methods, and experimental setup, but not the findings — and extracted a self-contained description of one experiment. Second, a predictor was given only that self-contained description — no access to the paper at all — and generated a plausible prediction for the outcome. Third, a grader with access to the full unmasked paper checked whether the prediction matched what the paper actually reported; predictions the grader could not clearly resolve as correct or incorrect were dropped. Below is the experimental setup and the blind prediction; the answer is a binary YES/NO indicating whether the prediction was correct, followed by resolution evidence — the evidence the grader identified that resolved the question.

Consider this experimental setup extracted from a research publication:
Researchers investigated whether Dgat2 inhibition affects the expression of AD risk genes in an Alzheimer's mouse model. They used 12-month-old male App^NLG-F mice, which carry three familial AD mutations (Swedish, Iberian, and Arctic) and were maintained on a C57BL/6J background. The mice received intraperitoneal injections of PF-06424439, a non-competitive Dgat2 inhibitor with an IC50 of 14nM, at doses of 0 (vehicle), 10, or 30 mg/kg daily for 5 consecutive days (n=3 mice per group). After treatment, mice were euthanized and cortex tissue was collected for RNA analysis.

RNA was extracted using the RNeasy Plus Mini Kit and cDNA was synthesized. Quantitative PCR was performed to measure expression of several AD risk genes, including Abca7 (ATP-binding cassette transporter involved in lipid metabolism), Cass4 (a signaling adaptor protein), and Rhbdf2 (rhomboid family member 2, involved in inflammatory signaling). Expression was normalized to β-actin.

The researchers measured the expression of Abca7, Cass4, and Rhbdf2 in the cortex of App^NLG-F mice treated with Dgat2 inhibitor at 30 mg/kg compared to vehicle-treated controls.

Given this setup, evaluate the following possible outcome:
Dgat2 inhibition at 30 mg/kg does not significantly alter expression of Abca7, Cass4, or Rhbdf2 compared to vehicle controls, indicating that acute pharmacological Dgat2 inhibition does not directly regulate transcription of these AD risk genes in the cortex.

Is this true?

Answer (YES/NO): NO